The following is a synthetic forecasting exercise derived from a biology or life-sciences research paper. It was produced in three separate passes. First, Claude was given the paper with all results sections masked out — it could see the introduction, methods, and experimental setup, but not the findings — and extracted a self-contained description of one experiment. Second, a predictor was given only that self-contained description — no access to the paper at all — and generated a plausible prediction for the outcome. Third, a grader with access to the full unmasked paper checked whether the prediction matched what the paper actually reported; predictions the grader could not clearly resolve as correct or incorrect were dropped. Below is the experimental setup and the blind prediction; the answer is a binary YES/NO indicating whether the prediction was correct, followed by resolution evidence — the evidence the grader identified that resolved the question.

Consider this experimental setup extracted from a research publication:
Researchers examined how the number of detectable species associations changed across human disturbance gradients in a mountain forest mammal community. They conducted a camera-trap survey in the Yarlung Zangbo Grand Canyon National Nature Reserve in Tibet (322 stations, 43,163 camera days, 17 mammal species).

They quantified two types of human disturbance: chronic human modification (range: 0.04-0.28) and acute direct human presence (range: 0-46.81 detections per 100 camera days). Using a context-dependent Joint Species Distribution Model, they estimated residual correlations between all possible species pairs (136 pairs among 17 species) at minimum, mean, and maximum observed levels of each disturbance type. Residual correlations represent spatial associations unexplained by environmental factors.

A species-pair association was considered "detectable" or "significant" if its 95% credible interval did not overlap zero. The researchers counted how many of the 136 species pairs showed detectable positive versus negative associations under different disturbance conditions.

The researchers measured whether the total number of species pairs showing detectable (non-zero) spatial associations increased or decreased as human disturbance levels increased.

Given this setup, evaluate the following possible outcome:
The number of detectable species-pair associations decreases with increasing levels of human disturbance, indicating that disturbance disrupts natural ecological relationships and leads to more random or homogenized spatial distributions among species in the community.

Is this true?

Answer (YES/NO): NO